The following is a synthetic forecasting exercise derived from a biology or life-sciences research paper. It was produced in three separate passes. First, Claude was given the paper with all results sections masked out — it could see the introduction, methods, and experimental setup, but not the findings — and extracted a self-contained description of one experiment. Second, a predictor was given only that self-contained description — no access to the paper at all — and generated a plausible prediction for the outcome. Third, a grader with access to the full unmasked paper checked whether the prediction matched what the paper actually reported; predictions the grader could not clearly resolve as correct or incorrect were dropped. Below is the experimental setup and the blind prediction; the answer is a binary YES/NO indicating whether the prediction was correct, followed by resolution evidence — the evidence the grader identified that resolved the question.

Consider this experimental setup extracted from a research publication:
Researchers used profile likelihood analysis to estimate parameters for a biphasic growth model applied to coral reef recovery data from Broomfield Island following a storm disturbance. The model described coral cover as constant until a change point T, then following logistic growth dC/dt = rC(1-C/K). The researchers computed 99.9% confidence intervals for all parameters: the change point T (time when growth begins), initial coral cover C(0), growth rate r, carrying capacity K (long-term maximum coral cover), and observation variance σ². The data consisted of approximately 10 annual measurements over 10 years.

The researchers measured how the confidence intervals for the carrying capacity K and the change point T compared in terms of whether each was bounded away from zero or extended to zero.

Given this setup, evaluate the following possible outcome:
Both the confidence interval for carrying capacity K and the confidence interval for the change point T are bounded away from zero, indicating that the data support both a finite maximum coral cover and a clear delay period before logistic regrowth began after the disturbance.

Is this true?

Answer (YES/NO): NO